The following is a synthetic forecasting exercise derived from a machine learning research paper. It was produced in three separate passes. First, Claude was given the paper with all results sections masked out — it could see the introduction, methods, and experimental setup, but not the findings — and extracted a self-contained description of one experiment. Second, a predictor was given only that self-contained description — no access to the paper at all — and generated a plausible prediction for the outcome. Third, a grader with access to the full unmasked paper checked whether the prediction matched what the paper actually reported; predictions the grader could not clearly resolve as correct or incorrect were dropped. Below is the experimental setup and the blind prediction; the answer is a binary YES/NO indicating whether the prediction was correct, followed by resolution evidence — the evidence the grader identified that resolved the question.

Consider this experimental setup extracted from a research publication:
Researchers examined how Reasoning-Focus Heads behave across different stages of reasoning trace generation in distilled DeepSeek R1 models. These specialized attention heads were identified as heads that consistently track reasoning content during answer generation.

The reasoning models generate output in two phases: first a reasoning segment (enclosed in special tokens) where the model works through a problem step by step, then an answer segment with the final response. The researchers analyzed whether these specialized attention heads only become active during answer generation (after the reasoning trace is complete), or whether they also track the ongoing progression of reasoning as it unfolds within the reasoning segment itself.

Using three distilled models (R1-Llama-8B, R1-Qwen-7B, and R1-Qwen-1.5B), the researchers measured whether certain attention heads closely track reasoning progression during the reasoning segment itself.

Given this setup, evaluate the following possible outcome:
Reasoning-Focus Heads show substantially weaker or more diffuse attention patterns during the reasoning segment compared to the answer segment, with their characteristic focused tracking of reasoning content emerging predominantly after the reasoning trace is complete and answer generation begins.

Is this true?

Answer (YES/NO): NO